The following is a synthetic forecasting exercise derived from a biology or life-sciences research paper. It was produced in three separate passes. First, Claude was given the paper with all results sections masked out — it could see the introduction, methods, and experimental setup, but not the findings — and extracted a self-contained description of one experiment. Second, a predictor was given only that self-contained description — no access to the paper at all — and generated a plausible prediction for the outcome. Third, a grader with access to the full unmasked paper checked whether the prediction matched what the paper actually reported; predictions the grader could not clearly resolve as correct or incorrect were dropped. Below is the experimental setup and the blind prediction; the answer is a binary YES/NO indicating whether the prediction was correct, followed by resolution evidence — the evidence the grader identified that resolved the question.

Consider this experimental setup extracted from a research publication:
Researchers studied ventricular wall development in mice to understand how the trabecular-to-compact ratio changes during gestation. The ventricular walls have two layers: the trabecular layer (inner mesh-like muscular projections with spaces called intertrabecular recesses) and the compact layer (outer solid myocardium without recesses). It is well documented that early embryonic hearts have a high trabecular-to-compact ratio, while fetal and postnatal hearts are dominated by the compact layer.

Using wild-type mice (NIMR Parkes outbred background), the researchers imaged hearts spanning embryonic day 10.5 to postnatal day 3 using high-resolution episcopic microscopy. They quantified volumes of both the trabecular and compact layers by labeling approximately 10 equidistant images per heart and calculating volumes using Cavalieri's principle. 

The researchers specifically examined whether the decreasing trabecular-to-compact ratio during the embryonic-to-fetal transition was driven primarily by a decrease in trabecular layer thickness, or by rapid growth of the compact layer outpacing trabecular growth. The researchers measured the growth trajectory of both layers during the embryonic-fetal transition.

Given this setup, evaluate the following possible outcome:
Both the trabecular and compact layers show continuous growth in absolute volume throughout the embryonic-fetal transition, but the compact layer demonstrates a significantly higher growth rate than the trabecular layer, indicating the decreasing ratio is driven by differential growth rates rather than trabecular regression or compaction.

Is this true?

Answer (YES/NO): YES